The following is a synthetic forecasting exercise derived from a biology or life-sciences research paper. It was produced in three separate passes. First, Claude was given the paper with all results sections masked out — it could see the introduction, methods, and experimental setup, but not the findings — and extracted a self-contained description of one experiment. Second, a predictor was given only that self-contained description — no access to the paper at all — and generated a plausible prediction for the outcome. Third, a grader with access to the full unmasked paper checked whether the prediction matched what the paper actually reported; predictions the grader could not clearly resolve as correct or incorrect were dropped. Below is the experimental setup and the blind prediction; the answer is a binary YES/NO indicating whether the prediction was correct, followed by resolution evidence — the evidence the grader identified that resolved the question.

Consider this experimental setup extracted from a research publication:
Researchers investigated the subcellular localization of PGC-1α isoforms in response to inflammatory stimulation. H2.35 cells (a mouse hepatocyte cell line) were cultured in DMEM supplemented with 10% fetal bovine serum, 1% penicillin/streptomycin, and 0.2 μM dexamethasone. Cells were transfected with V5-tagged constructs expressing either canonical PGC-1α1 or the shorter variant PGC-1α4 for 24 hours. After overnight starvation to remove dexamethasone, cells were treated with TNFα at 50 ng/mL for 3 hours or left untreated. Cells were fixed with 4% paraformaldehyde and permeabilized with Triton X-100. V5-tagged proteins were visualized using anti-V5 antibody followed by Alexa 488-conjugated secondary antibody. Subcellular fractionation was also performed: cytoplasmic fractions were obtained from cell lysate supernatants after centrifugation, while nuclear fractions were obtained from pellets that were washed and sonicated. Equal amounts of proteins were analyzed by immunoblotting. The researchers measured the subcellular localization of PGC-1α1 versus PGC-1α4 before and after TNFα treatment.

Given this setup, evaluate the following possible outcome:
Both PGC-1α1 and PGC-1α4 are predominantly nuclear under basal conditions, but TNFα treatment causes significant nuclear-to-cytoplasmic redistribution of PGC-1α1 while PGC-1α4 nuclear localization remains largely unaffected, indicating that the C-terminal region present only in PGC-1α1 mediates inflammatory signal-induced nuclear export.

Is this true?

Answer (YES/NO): NO